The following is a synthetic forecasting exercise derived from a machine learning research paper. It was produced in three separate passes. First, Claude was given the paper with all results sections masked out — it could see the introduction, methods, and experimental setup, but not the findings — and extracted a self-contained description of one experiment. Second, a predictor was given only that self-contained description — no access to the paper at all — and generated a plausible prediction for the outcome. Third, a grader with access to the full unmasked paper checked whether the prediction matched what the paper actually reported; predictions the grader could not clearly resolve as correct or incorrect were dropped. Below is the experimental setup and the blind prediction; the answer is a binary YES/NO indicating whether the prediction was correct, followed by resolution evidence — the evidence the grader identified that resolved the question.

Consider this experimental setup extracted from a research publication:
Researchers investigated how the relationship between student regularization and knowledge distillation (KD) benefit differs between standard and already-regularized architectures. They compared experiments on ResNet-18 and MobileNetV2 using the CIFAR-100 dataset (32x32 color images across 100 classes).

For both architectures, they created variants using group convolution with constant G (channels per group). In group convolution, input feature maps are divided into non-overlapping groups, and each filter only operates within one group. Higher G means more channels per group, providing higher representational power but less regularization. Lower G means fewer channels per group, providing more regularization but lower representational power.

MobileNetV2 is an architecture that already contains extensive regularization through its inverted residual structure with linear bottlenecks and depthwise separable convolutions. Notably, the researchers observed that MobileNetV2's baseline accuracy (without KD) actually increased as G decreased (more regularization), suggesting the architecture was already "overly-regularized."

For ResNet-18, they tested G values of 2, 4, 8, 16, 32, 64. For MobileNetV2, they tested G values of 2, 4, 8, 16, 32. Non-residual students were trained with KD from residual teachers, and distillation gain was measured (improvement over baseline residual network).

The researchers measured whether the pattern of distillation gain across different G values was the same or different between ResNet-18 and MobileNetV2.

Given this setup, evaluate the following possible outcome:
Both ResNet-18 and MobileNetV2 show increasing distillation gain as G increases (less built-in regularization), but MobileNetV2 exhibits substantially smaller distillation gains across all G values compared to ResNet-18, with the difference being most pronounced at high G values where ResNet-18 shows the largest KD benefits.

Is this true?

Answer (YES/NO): NO